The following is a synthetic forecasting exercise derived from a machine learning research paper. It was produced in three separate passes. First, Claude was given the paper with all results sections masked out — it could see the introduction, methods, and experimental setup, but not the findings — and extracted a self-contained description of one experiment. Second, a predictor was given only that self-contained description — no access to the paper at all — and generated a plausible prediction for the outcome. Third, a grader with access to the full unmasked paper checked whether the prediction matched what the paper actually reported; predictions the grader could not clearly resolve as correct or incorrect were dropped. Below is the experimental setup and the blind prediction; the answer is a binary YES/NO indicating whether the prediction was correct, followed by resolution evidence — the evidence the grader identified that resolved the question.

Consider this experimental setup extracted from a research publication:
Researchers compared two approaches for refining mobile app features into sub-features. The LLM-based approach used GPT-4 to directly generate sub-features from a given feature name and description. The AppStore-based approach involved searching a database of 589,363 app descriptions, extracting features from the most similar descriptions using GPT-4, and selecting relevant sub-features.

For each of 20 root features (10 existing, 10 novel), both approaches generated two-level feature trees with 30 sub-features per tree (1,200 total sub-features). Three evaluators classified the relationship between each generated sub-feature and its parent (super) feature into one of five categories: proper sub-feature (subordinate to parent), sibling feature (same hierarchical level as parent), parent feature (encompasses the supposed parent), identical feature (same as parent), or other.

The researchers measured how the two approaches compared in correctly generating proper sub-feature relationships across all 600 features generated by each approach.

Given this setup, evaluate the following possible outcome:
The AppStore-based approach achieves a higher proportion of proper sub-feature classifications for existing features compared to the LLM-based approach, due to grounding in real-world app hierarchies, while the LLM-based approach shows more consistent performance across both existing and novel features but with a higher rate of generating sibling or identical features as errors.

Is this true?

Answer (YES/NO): NO